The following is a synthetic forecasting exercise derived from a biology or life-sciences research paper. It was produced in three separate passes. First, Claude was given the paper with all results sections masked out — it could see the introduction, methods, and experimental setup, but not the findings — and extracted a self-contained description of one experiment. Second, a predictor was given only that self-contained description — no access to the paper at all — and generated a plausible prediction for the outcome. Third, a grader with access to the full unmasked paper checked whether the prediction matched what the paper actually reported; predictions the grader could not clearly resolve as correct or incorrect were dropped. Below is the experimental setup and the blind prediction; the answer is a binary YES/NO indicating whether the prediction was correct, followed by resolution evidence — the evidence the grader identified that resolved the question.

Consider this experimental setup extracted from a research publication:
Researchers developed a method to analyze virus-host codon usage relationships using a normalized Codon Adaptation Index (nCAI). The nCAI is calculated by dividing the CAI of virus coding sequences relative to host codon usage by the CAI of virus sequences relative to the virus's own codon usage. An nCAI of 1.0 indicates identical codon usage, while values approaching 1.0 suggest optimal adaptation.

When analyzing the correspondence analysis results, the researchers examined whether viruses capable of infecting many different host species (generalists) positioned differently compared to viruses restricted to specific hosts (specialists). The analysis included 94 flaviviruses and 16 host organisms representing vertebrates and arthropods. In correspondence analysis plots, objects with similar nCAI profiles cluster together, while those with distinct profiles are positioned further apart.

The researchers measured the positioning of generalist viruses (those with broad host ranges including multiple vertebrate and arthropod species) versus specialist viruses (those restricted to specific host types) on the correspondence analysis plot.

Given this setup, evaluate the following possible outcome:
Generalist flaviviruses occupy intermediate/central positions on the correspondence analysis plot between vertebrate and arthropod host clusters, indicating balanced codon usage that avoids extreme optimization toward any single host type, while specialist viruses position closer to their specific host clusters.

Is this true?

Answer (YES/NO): YES